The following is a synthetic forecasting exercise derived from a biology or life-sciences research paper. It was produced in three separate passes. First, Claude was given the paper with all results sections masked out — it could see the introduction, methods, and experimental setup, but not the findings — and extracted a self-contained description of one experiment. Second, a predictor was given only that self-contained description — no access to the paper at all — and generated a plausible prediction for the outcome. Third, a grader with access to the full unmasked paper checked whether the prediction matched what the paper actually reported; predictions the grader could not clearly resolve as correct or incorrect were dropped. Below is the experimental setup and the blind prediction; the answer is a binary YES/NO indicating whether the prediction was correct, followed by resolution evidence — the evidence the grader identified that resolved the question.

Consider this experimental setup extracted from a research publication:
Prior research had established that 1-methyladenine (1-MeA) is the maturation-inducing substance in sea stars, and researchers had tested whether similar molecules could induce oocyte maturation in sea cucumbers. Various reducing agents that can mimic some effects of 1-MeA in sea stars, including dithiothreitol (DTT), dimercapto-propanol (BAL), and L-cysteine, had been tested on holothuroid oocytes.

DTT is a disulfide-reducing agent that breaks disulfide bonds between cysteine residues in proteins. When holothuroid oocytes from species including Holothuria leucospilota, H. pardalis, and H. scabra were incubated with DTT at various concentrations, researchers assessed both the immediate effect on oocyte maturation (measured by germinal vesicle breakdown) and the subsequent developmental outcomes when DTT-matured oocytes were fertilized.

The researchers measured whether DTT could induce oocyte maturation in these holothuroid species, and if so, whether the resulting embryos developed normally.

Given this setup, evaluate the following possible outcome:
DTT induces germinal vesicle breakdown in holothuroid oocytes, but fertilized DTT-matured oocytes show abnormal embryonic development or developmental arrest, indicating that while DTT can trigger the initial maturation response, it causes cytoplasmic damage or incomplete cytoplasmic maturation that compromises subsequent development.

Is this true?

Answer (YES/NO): YES